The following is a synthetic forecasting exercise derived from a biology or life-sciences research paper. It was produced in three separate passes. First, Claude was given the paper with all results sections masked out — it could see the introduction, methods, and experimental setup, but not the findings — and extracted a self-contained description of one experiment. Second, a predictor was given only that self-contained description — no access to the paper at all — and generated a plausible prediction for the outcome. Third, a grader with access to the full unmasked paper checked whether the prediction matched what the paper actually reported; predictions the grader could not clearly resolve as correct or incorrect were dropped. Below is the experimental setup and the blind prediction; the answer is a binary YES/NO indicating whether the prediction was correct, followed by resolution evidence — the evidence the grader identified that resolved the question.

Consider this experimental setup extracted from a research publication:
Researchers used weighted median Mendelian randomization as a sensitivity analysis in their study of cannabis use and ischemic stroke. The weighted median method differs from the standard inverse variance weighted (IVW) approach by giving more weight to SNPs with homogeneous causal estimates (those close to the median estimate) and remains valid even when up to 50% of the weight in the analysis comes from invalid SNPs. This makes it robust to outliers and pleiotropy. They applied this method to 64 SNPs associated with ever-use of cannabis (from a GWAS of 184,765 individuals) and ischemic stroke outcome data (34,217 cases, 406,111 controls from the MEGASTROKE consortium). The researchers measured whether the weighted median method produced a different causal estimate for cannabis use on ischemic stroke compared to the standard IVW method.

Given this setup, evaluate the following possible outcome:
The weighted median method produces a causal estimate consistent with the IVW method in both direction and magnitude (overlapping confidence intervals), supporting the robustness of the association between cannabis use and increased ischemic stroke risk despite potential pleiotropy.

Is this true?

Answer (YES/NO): NO